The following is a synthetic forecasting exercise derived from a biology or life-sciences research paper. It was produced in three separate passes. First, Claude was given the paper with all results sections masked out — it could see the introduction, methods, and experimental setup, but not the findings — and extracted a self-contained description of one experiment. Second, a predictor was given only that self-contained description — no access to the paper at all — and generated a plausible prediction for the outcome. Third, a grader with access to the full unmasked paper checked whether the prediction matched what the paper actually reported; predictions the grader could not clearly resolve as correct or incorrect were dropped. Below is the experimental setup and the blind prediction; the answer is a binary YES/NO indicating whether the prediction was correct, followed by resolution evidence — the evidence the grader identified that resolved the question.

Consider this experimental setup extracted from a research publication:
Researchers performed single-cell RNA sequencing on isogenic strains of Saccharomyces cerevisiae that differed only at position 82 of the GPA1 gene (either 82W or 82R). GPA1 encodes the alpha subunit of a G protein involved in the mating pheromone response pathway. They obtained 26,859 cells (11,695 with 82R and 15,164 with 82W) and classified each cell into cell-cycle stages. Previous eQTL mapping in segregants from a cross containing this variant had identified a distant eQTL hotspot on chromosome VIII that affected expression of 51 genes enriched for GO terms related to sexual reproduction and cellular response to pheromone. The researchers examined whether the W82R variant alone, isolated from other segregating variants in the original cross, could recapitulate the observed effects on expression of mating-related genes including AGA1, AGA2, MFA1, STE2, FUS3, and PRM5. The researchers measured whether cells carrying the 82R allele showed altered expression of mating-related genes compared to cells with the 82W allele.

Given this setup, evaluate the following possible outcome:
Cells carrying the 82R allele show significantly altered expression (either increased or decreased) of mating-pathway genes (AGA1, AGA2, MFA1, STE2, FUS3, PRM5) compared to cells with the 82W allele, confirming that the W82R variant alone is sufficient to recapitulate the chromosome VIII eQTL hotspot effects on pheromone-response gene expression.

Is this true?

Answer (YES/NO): YES